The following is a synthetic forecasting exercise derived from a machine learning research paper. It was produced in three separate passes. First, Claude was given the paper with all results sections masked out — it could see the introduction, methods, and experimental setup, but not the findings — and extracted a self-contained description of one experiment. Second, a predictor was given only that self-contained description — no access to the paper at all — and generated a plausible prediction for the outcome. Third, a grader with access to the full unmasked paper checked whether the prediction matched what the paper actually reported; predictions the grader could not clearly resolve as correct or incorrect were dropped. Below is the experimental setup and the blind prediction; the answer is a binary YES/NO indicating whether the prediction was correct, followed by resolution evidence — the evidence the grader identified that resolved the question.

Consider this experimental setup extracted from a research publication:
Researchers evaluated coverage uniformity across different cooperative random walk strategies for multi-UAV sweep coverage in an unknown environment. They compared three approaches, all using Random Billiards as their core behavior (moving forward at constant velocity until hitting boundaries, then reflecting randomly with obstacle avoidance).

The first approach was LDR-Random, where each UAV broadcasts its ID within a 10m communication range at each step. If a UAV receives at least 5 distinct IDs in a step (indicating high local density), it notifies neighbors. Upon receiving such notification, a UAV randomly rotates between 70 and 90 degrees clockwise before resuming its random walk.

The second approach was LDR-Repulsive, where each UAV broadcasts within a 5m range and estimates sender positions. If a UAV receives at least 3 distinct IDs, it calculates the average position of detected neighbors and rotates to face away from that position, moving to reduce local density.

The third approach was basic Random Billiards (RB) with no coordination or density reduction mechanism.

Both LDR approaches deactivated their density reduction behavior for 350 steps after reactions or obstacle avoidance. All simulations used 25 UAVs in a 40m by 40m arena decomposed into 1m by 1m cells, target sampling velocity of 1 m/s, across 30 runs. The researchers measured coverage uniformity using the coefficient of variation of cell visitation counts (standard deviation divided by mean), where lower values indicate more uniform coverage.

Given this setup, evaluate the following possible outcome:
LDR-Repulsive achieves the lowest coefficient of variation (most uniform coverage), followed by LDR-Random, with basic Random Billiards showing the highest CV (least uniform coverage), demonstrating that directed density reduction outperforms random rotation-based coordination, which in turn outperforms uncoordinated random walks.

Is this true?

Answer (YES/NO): YES